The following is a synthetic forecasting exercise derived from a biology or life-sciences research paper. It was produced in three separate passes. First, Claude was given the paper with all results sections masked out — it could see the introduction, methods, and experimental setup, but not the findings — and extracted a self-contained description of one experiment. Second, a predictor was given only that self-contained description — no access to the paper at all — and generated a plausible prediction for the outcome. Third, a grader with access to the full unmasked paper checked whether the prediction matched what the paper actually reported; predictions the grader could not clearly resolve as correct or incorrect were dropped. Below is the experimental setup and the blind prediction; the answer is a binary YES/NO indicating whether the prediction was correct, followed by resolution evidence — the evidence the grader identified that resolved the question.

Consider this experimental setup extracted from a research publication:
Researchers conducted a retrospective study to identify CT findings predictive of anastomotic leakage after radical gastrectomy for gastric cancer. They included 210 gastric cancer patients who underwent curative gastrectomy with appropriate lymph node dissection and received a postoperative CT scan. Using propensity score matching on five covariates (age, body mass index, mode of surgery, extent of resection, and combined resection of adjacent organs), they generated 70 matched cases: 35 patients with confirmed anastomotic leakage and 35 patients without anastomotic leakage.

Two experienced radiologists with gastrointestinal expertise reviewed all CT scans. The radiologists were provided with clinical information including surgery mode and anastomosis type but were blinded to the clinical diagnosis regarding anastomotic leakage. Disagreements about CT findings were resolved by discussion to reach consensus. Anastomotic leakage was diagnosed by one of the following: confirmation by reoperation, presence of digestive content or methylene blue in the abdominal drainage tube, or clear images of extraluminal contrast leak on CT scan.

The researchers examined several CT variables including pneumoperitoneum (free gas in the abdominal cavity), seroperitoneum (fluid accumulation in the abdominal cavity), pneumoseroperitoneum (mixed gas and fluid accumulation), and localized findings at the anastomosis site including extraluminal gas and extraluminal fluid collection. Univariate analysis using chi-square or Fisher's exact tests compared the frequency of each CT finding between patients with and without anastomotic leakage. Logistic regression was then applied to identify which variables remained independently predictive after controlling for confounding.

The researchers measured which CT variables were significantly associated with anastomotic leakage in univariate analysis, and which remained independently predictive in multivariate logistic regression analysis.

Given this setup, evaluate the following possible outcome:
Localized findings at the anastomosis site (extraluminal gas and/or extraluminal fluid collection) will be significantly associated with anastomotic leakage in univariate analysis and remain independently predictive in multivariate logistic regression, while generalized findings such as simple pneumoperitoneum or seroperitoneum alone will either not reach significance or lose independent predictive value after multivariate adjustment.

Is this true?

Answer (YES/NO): YES